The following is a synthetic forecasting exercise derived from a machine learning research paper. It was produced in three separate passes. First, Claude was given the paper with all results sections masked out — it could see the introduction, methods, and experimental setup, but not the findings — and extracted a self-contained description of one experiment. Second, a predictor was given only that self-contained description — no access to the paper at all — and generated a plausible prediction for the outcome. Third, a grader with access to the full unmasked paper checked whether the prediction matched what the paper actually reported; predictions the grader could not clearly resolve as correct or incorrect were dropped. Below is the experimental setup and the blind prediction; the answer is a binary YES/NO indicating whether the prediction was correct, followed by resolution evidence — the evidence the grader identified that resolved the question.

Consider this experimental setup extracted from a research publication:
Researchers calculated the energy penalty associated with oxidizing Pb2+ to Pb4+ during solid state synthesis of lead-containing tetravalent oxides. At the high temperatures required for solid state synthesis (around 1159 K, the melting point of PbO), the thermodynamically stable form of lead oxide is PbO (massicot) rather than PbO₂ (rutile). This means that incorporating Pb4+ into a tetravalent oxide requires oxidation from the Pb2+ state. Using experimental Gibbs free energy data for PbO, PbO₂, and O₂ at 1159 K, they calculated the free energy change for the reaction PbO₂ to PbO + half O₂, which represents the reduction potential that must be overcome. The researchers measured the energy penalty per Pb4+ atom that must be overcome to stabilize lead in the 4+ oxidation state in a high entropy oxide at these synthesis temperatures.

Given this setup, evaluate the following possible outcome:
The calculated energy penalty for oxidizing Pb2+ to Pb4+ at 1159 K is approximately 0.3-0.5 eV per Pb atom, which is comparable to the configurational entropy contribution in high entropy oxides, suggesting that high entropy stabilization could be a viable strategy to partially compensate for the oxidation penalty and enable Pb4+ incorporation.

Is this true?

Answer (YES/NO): NO